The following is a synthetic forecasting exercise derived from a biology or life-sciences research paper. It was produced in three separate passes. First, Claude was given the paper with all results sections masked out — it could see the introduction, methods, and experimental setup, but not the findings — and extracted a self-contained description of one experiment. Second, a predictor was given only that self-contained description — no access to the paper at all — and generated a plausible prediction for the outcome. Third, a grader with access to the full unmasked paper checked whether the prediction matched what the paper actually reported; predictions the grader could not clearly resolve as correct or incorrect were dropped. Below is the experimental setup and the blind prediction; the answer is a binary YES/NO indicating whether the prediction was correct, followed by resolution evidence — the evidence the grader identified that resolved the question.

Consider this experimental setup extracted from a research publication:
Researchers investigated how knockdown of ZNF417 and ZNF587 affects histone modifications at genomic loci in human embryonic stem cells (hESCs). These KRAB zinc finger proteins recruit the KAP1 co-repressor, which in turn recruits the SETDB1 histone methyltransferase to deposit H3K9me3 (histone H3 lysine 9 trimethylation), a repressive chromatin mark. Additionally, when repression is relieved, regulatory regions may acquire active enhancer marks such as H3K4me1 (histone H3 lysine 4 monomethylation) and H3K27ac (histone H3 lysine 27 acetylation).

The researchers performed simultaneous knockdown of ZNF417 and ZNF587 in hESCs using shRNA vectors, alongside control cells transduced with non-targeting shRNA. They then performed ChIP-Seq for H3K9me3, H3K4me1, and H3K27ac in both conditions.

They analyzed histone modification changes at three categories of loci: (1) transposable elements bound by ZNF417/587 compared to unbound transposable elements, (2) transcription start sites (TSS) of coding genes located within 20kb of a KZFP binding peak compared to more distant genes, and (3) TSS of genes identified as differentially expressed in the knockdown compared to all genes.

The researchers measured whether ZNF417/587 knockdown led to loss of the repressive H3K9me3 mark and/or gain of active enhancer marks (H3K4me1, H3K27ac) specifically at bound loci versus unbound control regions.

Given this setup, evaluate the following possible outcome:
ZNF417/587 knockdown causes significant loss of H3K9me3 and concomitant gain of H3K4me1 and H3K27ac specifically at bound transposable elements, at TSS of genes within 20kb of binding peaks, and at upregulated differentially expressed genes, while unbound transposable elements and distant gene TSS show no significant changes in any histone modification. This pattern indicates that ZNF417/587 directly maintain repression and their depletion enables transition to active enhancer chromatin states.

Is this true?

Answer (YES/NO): NO